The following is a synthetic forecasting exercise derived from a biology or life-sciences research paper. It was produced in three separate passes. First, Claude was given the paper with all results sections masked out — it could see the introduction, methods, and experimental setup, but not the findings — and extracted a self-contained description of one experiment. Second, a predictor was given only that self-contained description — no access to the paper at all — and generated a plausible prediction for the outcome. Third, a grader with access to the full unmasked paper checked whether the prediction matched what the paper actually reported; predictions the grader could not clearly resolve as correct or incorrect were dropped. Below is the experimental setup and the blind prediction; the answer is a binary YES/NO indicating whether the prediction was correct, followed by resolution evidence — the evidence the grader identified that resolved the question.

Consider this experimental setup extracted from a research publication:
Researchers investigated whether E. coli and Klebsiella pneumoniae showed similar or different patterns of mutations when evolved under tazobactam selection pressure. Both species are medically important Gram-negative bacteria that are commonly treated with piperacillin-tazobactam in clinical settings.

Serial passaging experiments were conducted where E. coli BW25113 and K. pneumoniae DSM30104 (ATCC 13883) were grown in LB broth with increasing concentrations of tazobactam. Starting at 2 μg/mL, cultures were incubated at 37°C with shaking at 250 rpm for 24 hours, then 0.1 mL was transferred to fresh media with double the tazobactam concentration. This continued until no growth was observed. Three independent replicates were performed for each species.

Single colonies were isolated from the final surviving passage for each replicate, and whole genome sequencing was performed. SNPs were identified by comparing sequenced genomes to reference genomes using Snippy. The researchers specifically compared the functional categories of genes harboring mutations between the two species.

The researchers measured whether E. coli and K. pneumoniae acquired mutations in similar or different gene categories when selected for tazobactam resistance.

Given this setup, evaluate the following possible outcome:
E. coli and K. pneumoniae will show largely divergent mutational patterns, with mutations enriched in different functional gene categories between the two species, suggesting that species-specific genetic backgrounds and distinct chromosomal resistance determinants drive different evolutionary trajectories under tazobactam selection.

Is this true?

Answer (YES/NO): NO